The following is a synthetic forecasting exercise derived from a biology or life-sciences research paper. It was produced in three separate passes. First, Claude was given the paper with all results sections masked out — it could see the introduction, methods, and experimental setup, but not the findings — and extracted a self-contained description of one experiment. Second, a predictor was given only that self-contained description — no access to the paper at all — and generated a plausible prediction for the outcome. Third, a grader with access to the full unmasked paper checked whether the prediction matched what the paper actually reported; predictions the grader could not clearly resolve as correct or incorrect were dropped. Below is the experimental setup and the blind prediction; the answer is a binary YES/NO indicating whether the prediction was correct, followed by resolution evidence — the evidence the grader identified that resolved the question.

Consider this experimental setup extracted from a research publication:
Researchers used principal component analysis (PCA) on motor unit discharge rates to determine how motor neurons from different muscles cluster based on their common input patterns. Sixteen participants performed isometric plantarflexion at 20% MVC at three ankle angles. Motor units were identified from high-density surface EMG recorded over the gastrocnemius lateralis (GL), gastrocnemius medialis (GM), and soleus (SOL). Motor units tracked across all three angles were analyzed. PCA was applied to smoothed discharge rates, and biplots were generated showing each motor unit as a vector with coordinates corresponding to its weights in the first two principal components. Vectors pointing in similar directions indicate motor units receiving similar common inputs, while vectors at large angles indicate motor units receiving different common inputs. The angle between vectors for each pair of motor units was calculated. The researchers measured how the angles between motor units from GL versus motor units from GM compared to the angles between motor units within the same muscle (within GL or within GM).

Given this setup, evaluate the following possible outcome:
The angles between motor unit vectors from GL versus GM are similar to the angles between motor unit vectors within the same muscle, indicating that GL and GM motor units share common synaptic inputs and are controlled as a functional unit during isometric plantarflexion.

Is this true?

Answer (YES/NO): NO